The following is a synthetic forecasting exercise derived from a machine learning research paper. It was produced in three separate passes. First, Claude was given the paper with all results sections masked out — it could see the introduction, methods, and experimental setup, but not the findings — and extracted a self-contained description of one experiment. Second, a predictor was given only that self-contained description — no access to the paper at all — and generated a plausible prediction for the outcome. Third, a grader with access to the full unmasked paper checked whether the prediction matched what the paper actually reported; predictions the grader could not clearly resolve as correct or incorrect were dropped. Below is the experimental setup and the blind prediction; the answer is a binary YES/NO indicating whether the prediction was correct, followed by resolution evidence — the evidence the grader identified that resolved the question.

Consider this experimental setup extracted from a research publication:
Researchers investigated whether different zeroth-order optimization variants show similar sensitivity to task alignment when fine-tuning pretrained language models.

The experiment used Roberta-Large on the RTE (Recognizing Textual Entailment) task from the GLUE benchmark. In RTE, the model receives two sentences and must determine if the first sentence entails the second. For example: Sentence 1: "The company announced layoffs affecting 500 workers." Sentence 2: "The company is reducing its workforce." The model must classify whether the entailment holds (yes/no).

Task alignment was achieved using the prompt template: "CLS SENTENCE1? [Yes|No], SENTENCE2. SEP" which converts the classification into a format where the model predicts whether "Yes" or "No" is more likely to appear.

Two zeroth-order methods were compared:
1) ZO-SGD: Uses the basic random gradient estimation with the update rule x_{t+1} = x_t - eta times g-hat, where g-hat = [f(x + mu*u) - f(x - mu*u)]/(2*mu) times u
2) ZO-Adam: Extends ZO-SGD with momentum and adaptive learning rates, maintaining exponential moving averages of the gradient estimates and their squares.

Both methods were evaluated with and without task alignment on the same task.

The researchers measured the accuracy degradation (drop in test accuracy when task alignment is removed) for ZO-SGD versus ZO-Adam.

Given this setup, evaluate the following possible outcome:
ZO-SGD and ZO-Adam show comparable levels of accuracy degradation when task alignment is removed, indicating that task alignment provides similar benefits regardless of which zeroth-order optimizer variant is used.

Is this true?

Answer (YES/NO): NO